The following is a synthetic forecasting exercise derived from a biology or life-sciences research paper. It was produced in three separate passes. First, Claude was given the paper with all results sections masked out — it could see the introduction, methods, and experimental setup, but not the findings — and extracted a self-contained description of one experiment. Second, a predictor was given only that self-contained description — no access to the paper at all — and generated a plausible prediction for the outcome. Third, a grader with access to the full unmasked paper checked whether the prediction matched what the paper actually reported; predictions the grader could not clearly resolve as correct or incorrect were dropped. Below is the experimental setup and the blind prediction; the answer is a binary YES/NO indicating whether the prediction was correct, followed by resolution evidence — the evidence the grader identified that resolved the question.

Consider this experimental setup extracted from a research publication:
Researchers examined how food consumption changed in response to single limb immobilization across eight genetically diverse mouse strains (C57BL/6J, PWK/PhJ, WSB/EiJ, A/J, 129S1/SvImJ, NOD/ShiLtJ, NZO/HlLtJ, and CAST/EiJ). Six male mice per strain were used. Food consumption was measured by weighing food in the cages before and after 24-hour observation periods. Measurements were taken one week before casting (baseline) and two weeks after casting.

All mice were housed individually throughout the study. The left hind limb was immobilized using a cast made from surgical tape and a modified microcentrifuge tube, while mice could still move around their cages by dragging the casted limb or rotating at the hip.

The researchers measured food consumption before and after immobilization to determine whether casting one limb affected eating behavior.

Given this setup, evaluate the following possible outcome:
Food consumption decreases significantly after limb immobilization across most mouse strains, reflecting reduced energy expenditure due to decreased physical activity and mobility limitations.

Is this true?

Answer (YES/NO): NO